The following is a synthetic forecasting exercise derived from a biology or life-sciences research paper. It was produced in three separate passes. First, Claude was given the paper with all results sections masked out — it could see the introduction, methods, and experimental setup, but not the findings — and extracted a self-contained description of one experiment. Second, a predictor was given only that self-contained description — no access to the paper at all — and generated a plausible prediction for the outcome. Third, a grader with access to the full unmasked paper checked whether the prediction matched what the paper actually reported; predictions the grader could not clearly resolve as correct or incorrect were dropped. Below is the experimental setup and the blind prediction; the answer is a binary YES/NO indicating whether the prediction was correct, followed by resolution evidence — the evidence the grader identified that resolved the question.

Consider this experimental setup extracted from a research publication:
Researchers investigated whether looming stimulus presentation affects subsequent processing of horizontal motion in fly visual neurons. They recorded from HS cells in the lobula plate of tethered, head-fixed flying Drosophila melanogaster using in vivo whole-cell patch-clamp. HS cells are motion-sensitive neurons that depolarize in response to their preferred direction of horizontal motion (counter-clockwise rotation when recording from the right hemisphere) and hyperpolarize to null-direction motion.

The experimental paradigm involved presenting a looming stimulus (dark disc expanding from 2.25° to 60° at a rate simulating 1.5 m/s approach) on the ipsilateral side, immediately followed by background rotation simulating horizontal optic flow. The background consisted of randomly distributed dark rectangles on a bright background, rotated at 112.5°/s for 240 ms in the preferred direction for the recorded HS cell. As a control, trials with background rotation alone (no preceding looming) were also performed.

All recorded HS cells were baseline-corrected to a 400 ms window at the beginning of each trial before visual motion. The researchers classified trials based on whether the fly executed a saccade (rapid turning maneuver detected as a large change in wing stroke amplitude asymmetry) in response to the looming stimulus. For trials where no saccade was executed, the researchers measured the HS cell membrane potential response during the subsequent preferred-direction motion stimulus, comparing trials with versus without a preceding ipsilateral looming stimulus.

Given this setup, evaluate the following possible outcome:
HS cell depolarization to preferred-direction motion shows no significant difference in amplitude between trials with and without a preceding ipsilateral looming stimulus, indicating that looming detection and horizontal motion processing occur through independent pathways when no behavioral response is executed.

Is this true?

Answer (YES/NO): NO